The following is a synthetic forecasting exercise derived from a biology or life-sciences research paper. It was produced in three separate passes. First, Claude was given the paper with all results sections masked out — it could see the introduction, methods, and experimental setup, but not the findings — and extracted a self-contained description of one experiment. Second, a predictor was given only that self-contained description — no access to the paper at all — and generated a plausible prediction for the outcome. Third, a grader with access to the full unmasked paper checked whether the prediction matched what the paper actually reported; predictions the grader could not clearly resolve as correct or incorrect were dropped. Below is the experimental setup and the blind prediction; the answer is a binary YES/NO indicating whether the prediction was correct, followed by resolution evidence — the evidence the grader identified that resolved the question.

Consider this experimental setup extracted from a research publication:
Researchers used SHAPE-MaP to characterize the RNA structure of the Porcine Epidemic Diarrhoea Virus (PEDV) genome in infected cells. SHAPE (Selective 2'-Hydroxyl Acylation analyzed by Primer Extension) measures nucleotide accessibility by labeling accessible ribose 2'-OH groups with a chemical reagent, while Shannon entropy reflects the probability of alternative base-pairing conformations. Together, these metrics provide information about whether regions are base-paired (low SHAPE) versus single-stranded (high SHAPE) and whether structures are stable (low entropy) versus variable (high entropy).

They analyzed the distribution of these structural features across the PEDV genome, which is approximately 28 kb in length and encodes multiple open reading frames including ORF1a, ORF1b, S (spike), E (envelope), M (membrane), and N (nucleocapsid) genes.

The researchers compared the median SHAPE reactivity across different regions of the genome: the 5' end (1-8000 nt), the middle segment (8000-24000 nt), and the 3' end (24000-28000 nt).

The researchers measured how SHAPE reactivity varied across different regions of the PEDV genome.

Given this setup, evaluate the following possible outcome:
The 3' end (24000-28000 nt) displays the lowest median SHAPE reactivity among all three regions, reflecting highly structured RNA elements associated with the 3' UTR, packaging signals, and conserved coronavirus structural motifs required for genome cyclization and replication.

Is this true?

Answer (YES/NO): NO